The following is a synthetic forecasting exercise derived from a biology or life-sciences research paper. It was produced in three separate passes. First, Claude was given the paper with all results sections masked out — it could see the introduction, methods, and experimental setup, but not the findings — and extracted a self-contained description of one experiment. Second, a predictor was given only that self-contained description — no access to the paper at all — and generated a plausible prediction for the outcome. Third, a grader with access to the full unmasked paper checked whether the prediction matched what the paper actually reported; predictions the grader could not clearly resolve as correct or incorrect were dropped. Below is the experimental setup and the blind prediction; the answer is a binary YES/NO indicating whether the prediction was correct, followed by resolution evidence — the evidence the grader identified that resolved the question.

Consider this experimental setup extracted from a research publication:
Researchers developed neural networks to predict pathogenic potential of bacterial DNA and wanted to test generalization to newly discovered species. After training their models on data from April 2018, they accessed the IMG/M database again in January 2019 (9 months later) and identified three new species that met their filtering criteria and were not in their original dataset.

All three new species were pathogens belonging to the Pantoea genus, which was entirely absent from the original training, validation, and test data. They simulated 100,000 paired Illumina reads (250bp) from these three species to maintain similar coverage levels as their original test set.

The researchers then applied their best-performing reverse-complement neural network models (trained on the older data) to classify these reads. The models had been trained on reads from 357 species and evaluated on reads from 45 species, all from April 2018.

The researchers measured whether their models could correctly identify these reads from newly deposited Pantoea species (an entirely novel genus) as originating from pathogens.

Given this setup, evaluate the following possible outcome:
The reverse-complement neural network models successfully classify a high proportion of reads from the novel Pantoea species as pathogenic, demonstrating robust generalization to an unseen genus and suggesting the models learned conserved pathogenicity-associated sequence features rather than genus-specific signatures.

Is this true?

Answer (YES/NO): YES